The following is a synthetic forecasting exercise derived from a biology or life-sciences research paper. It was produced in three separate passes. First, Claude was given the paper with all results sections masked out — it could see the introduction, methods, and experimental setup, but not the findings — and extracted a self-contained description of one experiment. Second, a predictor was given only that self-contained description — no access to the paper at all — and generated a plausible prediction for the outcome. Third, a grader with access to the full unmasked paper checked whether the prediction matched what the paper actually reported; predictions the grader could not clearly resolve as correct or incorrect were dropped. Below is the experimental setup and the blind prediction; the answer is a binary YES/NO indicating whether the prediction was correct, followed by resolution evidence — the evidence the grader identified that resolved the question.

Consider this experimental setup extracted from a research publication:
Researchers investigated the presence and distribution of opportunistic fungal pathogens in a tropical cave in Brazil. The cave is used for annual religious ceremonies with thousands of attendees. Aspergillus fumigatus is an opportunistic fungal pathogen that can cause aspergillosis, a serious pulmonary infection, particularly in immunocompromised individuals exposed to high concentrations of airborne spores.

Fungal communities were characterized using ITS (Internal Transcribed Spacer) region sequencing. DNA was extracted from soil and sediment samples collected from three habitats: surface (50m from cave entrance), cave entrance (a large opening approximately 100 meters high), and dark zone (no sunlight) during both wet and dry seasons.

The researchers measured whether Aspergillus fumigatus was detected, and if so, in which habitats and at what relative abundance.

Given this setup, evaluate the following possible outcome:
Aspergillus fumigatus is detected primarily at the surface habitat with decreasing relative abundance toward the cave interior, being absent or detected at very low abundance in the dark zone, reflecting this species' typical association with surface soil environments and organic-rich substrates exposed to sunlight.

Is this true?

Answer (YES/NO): NO